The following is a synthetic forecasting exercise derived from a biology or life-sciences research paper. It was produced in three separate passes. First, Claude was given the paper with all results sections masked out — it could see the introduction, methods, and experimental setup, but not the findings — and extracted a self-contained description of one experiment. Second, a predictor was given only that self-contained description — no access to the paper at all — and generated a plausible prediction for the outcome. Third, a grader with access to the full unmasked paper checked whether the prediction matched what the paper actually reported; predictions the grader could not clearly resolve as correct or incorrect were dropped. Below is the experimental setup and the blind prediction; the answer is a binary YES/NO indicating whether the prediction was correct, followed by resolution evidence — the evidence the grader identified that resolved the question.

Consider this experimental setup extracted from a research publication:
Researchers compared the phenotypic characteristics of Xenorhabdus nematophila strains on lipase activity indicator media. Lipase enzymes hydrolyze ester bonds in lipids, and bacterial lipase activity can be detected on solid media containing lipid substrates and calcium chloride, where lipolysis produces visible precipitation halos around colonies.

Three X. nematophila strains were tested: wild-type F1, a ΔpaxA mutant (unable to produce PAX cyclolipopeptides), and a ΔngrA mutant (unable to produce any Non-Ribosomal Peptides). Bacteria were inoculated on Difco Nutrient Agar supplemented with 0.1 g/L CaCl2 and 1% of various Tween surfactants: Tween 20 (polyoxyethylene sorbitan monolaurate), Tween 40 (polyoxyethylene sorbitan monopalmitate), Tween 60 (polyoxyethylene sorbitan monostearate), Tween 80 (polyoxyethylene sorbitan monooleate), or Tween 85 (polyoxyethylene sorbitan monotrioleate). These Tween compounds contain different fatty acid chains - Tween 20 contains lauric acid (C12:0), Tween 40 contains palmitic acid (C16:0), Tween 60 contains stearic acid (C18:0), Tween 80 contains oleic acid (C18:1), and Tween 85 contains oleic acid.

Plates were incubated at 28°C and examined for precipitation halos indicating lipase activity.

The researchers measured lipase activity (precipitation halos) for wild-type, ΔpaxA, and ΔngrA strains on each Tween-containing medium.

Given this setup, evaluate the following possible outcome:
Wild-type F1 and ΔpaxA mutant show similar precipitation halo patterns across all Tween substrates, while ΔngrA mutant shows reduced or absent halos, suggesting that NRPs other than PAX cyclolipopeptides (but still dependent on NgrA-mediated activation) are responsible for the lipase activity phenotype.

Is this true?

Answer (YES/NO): NO